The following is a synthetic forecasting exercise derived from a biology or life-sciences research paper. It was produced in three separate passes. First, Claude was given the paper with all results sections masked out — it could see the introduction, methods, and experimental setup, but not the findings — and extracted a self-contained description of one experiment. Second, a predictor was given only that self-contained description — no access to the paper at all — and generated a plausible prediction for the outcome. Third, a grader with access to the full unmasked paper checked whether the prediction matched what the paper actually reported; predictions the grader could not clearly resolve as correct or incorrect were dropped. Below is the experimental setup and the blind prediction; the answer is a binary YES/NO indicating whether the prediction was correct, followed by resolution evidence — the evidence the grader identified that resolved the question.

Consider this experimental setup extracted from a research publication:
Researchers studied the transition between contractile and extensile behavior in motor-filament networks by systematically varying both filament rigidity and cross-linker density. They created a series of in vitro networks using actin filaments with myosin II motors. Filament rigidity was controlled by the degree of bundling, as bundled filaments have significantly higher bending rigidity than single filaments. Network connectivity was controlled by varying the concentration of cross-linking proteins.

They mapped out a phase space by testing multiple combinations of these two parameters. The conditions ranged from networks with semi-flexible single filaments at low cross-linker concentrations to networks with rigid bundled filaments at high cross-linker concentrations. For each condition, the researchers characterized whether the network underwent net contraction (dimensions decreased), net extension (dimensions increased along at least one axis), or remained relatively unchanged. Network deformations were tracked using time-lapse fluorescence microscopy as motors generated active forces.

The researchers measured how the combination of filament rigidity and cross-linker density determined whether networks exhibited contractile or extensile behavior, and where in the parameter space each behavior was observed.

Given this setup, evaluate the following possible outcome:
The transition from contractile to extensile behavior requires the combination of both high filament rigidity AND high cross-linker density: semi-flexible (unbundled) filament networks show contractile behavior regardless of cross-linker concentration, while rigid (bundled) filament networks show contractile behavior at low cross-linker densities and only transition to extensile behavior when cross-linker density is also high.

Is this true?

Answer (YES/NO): NO